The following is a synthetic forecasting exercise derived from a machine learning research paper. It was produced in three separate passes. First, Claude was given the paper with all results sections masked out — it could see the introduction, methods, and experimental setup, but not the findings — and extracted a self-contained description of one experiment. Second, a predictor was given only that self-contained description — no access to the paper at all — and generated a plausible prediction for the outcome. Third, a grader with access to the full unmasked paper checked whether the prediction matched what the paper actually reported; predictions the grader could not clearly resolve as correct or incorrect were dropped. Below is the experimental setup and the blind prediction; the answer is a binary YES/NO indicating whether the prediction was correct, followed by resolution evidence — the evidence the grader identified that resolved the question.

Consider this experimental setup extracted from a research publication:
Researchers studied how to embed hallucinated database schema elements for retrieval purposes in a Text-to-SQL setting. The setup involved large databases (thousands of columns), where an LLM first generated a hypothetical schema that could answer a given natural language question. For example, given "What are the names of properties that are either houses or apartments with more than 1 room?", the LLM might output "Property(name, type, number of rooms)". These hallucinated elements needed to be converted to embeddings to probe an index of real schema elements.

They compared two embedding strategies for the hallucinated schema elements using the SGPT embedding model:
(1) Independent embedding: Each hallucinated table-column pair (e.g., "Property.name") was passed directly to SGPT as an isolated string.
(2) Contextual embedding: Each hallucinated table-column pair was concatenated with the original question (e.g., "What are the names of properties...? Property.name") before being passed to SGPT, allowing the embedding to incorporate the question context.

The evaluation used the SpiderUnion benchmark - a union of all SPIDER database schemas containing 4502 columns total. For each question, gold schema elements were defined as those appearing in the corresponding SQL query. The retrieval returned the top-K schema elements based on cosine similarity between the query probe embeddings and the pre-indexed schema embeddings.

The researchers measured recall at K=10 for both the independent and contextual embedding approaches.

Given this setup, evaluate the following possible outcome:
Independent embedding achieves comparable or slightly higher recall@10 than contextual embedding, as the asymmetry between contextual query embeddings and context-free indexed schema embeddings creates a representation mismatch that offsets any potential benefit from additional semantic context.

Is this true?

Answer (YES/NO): NO